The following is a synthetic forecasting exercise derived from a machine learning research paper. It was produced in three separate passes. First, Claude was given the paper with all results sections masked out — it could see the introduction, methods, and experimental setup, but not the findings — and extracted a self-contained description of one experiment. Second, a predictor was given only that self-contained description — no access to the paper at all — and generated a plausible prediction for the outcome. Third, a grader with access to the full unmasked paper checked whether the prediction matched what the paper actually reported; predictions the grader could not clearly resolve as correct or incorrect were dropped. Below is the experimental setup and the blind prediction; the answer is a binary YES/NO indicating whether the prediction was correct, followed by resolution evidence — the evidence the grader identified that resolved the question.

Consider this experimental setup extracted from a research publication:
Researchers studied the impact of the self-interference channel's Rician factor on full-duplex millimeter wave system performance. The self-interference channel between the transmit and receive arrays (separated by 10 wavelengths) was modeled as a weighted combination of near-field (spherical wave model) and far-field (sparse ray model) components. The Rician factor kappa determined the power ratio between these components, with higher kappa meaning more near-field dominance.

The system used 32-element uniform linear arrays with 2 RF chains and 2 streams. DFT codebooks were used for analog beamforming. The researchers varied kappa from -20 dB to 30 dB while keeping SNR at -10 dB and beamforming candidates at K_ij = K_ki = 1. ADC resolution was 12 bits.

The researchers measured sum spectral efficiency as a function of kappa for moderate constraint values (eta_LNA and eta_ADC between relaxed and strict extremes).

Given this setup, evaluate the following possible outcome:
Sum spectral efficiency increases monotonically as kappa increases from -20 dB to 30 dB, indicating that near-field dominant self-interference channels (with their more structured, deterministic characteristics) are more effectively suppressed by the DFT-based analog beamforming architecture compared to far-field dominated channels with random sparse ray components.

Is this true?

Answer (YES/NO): NO